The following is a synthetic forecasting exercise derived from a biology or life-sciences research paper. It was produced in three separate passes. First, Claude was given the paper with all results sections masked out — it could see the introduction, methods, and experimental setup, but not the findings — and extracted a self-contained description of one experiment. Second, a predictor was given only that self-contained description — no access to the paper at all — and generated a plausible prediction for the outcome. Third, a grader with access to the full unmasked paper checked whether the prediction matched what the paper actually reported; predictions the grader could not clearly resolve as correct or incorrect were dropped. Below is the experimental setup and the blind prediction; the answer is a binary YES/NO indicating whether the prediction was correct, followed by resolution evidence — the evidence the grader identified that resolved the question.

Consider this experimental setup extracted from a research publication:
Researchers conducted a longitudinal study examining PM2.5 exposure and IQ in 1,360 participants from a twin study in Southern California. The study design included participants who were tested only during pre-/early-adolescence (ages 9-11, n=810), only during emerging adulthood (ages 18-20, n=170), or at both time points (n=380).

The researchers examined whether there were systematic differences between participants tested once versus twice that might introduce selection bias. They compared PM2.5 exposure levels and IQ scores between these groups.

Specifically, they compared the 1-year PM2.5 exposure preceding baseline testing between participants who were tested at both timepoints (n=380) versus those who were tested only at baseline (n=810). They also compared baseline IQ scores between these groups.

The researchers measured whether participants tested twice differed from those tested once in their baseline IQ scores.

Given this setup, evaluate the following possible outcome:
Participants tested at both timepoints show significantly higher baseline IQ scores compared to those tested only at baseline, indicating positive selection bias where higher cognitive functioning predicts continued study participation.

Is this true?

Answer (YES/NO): YES